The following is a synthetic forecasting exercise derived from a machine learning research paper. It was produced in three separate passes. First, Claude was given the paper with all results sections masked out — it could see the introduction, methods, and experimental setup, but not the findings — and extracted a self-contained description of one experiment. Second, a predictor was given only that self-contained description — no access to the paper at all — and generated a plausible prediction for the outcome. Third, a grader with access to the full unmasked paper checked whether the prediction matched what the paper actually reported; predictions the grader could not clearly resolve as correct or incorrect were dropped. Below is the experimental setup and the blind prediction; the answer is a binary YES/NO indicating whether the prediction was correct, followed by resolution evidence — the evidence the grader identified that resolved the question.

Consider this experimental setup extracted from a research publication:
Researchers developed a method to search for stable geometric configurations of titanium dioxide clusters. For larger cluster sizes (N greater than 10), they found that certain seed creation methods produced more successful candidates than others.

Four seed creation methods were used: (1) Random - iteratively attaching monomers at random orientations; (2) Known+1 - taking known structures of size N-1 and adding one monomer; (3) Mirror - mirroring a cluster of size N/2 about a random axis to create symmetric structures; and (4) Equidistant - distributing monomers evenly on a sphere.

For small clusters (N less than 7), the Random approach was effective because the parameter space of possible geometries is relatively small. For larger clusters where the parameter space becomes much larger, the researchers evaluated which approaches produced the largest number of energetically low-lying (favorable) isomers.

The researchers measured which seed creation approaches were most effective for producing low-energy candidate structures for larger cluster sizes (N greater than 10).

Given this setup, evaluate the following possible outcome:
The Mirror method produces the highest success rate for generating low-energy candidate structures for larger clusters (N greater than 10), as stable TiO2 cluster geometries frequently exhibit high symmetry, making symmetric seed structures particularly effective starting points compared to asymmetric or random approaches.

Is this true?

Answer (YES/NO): NO